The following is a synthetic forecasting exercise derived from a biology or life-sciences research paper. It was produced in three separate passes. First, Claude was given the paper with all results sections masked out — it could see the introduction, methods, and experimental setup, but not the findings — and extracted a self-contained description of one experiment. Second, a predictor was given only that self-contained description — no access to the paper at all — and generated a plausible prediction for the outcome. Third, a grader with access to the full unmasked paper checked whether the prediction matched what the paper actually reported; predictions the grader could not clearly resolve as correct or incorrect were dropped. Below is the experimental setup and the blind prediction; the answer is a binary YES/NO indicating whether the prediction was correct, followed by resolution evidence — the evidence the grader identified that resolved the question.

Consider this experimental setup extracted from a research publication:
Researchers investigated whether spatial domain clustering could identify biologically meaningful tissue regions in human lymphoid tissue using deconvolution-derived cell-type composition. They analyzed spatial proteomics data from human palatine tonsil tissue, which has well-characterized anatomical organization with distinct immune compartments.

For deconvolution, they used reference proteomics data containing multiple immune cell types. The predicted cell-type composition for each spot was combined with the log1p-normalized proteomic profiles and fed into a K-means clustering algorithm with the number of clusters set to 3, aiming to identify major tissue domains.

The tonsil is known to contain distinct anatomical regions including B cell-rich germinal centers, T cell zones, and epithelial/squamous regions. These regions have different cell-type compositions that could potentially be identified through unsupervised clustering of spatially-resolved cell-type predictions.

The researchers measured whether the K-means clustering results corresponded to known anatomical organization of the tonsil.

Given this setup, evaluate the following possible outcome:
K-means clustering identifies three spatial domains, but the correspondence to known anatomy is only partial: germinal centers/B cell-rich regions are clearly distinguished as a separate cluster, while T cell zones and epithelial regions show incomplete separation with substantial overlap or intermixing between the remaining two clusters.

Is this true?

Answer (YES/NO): NO